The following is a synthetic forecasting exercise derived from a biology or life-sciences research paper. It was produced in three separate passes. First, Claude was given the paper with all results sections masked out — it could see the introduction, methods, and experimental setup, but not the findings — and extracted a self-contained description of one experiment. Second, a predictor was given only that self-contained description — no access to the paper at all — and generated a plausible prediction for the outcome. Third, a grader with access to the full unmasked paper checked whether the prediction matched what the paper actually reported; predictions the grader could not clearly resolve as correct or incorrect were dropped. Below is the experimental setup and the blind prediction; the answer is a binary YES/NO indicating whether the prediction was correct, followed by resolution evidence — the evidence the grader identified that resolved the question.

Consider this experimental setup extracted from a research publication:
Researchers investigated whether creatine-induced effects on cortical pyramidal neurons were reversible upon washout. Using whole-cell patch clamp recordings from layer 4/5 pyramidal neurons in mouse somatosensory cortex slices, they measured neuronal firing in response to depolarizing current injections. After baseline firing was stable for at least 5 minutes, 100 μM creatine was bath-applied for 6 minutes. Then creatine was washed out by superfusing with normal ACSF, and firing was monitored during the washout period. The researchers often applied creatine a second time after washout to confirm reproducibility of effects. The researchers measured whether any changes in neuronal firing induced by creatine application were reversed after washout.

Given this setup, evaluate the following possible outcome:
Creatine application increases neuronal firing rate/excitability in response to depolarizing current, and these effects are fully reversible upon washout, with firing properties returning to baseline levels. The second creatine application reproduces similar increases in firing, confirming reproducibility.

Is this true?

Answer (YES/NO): NO